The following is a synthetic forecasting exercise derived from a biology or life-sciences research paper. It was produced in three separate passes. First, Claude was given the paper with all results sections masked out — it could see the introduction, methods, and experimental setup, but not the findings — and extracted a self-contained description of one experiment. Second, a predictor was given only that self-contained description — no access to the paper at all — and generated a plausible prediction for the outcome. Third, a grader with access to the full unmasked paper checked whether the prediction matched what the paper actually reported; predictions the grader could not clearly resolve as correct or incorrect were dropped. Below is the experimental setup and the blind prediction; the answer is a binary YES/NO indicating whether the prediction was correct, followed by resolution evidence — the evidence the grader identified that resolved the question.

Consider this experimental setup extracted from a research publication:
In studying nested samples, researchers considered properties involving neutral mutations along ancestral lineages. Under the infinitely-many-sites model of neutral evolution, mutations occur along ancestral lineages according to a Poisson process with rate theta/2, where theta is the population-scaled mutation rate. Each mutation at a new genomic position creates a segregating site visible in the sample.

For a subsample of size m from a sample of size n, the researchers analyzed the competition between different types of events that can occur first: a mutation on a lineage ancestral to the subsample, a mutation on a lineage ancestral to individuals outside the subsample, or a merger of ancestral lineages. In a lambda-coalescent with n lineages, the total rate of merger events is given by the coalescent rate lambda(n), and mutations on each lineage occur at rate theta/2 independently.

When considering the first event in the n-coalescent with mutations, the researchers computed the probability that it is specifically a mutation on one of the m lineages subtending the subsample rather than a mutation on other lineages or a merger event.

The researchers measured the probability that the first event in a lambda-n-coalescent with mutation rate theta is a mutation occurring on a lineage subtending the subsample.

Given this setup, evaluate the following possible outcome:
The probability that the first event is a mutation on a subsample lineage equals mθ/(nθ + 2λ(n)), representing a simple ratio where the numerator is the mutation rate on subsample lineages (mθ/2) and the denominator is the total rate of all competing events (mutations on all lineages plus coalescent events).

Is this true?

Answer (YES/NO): YES